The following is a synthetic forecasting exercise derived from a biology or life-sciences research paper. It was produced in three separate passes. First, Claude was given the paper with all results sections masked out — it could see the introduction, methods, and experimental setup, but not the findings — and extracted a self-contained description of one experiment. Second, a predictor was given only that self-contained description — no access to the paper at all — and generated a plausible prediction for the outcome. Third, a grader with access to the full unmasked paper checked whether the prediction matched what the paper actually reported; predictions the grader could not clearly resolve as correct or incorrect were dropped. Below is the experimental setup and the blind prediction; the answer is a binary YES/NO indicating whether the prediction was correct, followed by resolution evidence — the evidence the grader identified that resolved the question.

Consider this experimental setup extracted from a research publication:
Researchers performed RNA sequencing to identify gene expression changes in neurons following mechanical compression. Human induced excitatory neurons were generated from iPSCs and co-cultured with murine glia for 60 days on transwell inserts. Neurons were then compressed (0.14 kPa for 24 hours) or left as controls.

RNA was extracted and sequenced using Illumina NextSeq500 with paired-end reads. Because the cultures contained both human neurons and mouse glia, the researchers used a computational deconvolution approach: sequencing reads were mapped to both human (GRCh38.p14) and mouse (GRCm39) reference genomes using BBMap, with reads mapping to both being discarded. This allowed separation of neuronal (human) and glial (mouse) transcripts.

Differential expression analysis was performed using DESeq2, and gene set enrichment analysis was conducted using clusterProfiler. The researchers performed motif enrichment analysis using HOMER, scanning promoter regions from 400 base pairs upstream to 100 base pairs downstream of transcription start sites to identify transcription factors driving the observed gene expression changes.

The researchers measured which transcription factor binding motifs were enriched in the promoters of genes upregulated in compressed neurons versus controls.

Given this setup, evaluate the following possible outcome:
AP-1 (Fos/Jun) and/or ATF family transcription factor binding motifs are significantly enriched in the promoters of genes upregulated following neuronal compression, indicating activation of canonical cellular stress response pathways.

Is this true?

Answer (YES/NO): NO